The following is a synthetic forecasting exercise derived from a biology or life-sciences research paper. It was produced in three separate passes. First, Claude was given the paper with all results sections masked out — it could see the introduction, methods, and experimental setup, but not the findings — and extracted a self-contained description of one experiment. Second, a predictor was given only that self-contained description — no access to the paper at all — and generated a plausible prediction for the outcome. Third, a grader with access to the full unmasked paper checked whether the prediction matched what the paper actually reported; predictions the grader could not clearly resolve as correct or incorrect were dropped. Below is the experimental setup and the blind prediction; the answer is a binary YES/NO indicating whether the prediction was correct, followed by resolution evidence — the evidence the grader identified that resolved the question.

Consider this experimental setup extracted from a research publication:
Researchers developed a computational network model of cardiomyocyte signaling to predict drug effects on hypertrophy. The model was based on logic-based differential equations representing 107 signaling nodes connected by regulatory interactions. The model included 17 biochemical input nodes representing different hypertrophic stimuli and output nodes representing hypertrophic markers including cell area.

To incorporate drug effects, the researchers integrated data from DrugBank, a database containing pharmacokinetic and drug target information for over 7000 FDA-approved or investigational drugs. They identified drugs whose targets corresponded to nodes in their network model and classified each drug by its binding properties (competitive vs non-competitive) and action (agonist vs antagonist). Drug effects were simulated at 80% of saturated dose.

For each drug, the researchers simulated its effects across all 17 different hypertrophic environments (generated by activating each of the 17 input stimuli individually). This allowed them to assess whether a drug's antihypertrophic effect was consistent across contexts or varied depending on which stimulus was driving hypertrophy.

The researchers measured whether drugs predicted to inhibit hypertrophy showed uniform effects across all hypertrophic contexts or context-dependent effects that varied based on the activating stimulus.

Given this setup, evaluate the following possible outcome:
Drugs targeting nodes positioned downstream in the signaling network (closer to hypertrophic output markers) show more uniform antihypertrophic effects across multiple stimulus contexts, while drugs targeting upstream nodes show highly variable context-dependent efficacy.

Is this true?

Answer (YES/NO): NO